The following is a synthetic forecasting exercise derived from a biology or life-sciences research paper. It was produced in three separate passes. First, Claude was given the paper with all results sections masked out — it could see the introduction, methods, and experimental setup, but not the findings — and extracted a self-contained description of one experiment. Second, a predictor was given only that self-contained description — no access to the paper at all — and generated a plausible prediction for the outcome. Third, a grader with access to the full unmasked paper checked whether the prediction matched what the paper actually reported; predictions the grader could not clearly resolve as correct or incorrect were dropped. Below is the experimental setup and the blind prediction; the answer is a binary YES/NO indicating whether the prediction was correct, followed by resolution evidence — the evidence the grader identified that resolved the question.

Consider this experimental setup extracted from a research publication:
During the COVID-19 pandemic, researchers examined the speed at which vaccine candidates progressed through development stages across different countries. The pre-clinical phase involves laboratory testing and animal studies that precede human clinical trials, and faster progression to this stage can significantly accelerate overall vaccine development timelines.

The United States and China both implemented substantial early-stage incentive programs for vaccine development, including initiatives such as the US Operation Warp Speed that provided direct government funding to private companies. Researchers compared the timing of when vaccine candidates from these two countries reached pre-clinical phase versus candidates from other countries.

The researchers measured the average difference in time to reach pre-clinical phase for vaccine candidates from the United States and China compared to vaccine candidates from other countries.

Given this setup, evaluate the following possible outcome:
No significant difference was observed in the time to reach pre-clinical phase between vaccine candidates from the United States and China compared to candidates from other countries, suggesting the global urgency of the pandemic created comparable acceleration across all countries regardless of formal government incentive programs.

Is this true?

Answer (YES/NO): NO